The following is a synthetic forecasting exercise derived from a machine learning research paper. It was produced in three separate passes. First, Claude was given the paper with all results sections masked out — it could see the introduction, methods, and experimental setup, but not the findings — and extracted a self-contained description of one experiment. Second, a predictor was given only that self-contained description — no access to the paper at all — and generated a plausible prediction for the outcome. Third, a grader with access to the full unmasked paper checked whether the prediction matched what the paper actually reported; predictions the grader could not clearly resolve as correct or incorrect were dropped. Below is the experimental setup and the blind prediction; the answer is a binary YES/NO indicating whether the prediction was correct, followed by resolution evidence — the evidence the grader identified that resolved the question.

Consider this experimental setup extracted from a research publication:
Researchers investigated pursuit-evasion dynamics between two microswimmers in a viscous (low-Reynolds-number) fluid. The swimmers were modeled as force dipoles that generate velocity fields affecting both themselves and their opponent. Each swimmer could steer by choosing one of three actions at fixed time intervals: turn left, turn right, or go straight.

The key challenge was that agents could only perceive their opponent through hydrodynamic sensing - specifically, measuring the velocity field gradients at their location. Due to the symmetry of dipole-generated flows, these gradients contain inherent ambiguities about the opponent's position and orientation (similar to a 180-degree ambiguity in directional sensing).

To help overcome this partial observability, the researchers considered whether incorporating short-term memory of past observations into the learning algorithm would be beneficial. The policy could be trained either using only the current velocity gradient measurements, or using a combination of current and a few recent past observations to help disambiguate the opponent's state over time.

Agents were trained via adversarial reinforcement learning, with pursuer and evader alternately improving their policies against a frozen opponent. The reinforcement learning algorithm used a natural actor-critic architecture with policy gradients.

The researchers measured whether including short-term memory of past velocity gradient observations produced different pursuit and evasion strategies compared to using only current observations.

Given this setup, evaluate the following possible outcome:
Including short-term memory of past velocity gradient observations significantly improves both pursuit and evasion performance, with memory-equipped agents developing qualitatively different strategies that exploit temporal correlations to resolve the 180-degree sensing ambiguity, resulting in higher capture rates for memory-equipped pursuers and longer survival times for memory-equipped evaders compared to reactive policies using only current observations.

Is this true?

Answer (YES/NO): NO